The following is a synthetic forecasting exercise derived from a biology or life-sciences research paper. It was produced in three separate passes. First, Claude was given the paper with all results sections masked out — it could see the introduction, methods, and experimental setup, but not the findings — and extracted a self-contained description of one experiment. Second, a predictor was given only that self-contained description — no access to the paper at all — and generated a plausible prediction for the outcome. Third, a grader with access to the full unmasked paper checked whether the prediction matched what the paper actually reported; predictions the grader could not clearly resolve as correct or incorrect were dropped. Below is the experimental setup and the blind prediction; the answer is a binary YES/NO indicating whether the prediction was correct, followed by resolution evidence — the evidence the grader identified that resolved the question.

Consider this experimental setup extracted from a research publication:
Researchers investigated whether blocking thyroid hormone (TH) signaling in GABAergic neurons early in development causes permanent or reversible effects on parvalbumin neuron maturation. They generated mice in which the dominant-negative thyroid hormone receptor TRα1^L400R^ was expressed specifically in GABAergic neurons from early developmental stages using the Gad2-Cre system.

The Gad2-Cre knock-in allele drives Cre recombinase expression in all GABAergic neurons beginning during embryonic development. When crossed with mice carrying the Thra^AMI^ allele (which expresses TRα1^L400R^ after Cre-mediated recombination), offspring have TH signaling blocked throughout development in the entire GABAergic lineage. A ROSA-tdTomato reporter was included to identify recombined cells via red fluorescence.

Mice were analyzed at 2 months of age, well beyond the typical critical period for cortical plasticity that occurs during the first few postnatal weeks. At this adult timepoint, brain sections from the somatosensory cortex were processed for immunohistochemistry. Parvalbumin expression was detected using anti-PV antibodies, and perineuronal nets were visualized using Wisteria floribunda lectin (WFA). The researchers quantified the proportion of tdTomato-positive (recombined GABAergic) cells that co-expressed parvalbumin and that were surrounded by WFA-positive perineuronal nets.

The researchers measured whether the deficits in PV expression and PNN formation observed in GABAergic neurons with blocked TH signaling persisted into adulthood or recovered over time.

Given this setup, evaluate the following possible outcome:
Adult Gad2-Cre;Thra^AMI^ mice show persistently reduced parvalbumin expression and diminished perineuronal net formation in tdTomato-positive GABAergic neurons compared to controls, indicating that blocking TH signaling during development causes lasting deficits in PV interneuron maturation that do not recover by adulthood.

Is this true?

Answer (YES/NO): NO